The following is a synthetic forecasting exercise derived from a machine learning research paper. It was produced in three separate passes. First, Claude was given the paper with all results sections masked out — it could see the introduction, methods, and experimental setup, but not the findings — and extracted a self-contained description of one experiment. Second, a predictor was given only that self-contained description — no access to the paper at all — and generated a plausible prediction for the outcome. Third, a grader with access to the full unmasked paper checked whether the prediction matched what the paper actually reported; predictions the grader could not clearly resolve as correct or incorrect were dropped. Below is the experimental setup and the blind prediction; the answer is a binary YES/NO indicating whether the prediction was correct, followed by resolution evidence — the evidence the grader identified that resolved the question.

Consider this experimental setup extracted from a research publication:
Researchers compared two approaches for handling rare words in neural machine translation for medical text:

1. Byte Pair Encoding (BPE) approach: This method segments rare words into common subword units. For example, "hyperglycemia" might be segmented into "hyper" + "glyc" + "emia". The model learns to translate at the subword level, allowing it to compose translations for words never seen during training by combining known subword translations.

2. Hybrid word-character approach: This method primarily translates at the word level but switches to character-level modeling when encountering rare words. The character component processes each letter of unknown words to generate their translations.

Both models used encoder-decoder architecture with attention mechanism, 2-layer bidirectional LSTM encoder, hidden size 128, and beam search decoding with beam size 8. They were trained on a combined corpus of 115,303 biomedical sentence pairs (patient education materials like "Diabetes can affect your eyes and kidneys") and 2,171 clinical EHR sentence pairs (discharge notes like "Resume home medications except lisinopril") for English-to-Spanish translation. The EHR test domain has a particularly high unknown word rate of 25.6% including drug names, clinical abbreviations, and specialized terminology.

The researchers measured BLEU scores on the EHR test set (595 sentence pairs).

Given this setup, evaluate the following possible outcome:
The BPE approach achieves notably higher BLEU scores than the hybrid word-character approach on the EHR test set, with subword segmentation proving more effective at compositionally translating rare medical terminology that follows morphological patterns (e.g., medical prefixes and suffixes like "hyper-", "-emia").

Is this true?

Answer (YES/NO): NO